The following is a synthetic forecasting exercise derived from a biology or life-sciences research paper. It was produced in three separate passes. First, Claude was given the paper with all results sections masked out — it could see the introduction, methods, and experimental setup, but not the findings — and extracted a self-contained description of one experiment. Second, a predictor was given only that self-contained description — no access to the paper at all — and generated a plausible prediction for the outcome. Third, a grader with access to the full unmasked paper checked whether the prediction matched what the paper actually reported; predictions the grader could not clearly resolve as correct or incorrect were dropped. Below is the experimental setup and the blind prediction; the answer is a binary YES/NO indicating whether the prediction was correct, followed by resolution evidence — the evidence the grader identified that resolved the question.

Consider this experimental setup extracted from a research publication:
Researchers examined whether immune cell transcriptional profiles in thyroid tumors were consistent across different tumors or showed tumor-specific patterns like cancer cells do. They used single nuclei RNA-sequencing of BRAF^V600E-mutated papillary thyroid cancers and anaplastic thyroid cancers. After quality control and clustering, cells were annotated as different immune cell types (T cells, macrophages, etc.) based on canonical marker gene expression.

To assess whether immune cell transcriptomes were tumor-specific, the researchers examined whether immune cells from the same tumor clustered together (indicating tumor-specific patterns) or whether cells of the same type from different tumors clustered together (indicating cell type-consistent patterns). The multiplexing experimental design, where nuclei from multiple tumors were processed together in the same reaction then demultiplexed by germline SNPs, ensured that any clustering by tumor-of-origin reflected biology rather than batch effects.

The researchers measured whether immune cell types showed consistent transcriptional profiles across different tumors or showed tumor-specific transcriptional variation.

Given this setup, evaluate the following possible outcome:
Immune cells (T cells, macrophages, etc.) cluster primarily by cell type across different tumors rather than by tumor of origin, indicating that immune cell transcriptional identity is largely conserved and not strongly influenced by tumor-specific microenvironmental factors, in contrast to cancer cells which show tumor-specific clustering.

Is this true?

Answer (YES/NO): NO